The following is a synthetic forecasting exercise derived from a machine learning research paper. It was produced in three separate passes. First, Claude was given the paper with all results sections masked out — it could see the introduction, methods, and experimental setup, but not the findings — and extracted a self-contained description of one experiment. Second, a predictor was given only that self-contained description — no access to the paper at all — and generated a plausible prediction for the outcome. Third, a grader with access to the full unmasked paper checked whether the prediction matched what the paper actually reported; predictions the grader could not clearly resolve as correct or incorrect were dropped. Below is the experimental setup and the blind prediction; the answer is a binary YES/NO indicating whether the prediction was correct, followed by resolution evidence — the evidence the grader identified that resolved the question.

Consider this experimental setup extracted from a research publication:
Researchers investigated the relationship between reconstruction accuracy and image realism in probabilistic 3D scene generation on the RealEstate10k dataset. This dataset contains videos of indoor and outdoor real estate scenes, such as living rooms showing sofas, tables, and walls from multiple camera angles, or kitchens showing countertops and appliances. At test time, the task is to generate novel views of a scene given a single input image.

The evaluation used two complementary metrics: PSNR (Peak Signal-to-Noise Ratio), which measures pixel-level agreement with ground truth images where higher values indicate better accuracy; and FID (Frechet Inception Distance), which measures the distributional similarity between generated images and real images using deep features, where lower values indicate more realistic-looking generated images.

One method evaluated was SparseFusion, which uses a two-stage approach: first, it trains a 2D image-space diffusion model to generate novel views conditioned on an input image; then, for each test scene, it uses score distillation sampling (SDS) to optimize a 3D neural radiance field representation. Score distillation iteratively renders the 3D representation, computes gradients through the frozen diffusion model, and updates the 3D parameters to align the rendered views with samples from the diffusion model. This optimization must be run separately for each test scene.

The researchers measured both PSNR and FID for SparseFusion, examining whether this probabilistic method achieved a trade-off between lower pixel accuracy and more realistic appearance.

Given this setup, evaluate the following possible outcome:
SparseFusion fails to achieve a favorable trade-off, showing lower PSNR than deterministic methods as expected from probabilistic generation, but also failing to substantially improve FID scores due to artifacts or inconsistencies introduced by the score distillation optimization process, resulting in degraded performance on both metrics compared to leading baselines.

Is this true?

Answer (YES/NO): YES